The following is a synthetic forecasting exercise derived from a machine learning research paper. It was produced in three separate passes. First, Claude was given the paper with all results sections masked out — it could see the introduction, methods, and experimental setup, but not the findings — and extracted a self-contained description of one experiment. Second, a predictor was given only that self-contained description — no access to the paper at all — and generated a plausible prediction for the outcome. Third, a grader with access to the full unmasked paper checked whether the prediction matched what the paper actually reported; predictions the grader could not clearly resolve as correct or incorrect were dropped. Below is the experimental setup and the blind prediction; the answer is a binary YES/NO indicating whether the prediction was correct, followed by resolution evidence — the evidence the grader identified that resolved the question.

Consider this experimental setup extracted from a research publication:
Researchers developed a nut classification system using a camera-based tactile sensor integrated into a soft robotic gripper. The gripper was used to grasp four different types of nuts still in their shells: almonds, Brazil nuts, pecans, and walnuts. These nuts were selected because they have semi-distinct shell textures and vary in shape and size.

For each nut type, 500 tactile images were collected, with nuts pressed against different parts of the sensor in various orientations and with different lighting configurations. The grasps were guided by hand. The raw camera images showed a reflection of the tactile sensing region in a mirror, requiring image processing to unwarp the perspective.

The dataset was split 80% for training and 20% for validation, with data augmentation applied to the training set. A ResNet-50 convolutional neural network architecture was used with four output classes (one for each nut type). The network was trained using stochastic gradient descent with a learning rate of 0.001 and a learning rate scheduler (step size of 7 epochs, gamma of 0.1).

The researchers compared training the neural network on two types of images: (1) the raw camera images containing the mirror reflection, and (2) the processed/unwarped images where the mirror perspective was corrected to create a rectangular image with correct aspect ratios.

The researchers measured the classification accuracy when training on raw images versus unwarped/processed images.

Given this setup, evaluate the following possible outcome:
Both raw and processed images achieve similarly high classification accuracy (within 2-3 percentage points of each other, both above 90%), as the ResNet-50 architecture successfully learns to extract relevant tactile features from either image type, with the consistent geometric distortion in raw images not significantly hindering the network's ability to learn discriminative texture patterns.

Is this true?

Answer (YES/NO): NO